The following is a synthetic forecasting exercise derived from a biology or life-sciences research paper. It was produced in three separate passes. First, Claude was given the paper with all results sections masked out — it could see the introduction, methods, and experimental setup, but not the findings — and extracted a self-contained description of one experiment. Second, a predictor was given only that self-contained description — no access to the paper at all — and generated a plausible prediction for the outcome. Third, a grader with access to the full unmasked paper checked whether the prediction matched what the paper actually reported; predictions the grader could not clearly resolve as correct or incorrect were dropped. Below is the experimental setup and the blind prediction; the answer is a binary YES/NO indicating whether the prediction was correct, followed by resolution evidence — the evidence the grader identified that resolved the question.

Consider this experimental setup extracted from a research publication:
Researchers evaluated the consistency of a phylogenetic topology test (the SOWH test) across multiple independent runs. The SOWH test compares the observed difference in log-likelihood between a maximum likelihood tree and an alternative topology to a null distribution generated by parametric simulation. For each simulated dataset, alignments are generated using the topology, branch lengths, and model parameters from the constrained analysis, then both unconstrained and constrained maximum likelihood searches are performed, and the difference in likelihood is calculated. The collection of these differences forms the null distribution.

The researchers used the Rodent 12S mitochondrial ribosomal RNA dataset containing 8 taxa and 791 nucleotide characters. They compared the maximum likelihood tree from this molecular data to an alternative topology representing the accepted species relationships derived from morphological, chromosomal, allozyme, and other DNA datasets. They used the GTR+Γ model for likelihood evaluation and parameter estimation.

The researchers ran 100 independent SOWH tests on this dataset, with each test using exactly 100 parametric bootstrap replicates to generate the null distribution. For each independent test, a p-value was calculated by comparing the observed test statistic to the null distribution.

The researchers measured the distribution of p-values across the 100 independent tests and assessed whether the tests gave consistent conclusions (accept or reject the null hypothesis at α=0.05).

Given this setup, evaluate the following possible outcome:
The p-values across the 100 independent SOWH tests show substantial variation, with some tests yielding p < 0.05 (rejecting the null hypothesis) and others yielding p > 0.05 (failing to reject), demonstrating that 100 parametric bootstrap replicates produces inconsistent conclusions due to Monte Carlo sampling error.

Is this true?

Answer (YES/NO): YES